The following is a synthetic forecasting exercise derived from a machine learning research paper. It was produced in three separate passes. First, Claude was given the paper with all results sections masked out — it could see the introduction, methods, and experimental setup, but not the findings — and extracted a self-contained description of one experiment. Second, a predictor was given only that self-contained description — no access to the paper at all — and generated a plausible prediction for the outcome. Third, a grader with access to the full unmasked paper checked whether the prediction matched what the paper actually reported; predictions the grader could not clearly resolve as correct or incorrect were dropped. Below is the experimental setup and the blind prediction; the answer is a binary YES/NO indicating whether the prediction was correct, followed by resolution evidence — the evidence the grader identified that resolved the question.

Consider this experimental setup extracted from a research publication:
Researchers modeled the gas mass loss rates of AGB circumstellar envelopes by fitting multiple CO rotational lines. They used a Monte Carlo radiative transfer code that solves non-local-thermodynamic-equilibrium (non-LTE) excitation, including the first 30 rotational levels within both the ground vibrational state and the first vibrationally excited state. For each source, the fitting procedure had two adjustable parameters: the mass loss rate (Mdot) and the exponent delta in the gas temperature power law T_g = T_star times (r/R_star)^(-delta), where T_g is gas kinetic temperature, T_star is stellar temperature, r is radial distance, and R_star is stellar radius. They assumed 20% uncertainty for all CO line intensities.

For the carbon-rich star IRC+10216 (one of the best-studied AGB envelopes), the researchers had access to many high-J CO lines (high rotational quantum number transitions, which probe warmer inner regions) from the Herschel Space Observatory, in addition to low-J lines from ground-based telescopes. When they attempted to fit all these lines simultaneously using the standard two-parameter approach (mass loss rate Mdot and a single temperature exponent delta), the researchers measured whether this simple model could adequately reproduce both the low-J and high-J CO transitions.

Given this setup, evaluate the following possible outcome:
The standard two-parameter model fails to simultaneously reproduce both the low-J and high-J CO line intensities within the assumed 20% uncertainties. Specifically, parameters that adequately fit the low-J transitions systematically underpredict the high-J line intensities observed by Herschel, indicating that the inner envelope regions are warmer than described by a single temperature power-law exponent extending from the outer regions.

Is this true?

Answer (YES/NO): YES